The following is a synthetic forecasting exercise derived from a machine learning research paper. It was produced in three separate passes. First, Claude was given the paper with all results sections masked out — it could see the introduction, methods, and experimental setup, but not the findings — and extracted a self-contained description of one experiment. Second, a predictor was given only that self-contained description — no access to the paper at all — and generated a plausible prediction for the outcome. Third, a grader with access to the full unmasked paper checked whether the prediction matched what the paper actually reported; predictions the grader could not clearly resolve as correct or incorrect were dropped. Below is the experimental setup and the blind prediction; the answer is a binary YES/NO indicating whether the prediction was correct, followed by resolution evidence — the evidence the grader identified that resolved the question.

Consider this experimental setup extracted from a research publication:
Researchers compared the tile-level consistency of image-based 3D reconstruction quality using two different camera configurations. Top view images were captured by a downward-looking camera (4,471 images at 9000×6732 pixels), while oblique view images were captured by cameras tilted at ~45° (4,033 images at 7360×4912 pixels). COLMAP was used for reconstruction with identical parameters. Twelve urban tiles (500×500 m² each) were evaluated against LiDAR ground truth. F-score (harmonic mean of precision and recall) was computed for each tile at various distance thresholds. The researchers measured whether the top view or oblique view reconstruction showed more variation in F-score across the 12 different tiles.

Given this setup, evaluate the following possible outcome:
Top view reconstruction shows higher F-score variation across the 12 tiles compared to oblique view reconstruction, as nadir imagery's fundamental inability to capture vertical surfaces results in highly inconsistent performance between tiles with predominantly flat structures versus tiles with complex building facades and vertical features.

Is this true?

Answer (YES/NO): YES